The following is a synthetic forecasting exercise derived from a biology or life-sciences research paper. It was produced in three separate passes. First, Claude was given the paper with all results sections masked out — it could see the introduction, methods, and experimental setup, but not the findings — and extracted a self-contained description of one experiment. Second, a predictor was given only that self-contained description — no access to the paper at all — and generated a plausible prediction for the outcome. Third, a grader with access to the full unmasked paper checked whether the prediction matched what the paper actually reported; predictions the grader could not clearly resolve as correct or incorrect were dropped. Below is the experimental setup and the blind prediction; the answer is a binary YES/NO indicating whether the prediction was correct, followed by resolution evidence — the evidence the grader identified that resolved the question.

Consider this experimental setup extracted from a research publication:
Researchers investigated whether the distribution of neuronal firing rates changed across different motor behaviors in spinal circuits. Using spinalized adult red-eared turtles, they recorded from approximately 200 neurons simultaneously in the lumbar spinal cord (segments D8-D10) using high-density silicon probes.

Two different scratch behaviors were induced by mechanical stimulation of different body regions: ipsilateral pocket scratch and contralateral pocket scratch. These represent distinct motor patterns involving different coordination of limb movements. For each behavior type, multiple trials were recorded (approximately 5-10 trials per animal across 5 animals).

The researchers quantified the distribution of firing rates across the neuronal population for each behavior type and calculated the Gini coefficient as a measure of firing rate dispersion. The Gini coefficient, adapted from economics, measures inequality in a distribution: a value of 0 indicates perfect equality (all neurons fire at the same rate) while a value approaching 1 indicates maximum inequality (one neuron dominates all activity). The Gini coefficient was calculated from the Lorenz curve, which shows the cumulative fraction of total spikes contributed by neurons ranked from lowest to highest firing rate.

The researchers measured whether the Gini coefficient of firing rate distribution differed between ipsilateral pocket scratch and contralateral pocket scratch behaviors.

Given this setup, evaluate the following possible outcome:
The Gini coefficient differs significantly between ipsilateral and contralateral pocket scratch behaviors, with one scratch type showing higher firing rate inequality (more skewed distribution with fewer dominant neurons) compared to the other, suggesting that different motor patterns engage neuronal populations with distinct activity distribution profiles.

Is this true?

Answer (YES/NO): NO